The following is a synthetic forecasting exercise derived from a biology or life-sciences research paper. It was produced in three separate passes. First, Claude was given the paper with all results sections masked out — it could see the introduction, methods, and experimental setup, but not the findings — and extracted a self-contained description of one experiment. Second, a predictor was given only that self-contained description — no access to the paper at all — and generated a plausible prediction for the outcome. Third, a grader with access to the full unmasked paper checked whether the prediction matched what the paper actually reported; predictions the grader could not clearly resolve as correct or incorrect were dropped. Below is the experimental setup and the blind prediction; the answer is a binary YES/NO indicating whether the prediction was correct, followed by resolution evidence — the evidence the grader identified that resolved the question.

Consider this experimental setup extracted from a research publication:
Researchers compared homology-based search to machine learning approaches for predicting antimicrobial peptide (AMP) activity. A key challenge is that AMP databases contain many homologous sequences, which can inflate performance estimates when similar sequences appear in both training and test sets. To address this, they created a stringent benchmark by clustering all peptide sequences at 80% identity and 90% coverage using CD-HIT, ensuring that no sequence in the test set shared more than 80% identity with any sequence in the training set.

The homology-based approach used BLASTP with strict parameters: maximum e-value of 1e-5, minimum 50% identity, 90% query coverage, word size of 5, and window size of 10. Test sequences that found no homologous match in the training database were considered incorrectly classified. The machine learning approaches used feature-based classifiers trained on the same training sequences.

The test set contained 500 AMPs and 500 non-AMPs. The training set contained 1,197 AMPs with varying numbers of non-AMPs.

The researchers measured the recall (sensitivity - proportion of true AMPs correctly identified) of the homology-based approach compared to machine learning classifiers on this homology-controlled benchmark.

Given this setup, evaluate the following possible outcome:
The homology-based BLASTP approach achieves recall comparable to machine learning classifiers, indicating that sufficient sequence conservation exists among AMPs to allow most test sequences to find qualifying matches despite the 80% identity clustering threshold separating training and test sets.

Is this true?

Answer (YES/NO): NO